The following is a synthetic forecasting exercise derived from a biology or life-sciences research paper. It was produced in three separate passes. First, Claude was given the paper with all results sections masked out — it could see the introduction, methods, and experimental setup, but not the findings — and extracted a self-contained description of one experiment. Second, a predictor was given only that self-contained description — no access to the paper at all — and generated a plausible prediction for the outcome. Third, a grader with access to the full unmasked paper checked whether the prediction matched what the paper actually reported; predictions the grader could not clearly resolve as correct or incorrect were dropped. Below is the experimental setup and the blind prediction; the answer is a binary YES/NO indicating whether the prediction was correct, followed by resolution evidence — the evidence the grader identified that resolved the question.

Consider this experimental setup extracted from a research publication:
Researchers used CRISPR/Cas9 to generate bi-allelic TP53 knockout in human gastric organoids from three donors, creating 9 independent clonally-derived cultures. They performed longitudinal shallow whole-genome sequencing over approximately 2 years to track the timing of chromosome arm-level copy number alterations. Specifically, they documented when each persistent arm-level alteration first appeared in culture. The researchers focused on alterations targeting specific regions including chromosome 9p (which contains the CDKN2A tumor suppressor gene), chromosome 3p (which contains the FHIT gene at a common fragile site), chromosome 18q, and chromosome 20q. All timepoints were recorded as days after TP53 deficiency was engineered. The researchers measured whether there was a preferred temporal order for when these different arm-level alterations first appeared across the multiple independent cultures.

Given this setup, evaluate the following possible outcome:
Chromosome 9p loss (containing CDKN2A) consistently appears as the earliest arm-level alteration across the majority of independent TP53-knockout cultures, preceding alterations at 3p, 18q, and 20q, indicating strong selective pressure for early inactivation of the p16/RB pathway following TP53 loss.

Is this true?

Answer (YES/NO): NO